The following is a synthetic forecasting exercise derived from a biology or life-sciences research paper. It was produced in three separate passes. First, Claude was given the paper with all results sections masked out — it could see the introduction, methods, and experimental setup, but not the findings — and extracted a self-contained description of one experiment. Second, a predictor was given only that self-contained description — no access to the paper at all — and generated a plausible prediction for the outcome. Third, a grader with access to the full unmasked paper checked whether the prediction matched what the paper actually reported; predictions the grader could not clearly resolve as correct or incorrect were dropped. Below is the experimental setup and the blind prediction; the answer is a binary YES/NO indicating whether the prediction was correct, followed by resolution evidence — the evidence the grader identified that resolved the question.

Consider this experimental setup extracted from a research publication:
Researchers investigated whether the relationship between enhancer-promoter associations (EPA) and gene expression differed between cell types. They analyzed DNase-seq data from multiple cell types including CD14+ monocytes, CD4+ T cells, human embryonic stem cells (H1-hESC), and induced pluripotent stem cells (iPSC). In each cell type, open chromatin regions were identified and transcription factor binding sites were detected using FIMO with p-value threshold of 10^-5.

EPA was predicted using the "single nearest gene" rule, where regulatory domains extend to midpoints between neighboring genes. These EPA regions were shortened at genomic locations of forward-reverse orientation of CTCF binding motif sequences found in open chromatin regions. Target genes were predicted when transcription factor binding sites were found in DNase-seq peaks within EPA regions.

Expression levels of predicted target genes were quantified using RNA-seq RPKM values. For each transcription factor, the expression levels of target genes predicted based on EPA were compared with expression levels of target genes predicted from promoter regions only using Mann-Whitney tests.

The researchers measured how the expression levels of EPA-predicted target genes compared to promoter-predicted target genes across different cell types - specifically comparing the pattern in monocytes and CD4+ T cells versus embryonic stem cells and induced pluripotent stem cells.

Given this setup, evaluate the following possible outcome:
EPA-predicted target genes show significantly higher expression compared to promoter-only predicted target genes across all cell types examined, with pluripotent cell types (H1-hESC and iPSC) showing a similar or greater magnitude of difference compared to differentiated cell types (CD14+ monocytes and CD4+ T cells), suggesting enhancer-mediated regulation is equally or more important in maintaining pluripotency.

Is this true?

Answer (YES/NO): NO